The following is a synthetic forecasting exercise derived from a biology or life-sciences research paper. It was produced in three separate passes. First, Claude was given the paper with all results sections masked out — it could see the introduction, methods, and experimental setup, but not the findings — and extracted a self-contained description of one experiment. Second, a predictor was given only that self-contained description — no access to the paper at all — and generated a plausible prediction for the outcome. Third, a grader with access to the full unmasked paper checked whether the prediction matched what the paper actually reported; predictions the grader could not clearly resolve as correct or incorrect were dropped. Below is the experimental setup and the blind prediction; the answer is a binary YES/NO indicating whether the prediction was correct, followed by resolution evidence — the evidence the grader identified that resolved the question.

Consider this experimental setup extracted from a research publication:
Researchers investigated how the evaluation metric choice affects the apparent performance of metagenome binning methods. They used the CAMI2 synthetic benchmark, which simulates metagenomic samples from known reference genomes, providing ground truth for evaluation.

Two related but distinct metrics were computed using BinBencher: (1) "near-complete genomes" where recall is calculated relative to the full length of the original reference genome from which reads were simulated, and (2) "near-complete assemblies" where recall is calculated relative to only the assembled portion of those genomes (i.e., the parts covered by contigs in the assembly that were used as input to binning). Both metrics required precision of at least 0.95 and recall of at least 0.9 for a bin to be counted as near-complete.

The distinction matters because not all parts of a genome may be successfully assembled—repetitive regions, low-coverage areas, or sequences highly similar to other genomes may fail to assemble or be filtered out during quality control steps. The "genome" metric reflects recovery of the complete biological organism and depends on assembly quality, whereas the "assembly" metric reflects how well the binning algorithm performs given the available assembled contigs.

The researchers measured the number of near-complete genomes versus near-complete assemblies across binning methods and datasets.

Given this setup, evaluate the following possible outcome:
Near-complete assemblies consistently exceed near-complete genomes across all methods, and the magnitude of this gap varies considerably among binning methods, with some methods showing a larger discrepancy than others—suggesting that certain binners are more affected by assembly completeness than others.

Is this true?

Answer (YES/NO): YES